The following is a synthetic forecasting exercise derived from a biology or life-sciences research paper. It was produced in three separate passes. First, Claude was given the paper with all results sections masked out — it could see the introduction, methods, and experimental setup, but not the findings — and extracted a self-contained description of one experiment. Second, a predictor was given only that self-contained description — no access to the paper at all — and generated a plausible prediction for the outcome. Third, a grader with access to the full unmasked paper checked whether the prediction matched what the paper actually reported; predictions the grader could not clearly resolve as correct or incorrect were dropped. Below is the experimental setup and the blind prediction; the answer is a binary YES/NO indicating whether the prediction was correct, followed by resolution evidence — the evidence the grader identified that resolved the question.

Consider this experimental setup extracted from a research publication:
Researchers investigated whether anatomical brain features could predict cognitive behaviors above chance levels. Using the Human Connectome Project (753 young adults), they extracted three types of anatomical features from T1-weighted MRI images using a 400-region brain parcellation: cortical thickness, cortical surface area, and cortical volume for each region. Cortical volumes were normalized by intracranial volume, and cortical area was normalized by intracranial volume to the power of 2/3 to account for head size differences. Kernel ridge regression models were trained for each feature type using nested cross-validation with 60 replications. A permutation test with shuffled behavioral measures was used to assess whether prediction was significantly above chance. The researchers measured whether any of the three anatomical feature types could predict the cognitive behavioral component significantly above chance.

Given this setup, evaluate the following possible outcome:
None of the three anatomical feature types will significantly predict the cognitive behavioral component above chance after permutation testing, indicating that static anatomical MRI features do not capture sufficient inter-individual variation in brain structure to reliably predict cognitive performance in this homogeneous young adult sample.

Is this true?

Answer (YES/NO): NO